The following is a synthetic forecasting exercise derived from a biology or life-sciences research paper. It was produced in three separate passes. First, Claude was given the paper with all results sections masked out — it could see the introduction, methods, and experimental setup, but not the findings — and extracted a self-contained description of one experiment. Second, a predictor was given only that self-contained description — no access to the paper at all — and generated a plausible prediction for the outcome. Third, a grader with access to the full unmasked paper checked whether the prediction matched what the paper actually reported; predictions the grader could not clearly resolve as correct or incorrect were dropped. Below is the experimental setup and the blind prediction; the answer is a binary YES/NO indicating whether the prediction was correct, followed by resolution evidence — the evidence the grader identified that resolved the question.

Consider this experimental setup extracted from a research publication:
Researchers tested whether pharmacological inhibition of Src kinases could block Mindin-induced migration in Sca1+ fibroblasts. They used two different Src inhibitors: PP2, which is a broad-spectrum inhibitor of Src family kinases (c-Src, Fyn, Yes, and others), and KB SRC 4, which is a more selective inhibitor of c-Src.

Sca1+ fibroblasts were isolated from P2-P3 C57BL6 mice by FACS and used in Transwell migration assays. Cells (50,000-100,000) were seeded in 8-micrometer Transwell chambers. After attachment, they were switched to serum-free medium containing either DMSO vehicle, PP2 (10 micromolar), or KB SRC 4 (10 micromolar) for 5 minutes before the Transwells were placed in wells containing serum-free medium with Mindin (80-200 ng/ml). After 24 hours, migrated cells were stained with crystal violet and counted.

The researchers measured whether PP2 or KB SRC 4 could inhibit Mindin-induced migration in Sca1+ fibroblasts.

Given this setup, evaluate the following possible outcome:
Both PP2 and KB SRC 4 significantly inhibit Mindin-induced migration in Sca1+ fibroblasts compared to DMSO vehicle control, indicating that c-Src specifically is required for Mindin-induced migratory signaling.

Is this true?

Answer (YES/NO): NO